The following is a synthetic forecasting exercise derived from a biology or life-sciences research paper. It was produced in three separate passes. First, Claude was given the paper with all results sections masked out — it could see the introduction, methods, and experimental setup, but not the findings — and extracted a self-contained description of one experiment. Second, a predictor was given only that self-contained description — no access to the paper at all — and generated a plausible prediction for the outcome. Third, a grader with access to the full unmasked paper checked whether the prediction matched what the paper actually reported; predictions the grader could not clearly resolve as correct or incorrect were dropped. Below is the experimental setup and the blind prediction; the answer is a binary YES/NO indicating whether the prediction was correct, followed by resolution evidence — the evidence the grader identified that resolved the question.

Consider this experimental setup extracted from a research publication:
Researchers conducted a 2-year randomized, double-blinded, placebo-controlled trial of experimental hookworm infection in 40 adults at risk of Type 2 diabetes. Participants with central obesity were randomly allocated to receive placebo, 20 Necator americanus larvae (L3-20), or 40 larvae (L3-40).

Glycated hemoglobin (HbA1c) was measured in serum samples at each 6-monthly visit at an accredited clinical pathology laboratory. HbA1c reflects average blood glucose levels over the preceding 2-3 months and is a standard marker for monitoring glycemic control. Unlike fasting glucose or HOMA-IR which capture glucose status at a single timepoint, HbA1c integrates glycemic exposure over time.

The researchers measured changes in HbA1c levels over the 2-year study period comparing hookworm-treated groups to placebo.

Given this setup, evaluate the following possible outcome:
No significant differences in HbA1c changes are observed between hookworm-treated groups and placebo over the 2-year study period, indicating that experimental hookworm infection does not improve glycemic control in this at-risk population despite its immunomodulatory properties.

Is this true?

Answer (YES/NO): NO